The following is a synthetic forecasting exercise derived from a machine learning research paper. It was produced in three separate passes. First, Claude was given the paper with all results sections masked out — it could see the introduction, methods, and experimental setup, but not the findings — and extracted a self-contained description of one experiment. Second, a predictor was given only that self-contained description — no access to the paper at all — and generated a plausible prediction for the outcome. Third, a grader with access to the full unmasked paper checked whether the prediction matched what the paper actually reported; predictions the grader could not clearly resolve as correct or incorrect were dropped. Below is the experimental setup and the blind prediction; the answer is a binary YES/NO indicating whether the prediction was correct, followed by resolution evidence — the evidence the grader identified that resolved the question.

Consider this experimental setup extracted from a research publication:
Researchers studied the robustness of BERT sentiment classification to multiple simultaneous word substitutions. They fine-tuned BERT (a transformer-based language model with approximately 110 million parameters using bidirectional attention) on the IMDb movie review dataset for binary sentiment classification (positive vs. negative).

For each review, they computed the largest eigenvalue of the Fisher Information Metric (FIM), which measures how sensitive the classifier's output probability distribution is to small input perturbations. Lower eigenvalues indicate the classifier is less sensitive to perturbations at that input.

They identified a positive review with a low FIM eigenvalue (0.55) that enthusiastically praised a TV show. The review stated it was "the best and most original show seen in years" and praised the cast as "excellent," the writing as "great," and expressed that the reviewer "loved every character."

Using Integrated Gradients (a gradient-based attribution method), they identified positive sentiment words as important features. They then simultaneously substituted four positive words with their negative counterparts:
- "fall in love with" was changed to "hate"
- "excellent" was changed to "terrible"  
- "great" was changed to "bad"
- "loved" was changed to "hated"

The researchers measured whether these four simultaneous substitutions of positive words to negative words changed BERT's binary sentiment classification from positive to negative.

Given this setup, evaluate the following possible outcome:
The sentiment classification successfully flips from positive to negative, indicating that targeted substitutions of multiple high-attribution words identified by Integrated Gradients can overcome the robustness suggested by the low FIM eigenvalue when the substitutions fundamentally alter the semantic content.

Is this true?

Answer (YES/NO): NO